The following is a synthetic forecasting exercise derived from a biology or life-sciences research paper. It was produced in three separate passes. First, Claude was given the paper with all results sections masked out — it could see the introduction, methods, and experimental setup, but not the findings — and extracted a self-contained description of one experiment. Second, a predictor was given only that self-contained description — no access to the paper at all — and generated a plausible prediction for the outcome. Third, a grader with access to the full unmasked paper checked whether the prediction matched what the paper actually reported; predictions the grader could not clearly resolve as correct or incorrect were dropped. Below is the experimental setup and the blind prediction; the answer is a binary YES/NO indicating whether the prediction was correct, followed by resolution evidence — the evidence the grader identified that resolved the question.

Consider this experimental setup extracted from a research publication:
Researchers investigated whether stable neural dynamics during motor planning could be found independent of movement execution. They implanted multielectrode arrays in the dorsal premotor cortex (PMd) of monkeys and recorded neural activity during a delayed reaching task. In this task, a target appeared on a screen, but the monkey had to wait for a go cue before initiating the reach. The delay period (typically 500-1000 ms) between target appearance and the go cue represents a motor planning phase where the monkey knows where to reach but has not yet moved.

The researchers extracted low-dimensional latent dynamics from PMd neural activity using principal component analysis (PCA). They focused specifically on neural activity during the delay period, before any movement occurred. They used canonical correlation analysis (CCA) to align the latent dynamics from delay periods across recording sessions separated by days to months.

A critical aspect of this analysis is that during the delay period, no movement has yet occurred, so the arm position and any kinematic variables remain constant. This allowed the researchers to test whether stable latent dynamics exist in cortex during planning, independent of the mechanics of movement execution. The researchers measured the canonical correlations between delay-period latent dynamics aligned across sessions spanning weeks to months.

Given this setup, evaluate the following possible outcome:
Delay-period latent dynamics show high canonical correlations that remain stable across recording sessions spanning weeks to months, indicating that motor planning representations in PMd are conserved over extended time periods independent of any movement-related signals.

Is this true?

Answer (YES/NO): YES